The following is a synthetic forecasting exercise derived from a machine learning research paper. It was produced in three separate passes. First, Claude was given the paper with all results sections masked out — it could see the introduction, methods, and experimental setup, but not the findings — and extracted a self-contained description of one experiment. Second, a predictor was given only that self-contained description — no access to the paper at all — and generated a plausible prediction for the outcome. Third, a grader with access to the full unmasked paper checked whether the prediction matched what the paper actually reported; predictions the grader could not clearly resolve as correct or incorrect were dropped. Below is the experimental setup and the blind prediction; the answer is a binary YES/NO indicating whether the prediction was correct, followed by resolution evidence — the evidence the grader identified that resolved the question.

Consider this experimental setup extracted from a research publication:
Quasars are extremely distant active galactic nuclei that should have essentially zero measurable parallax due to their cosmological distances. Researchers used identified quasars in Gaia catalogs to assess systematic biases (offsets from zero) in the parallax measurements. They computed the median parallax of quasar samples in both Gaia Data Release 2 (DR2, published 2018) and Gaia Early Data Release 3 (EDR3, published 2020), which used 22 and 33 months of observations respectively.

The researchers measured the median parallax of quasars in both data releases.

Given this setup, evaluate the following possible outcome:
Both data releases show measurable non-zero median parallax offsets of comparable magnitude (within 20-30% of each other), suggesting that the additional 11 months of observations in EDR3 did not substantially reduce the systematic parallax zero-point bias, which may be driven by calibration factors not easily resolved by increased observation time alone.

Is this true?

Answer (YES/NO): NO